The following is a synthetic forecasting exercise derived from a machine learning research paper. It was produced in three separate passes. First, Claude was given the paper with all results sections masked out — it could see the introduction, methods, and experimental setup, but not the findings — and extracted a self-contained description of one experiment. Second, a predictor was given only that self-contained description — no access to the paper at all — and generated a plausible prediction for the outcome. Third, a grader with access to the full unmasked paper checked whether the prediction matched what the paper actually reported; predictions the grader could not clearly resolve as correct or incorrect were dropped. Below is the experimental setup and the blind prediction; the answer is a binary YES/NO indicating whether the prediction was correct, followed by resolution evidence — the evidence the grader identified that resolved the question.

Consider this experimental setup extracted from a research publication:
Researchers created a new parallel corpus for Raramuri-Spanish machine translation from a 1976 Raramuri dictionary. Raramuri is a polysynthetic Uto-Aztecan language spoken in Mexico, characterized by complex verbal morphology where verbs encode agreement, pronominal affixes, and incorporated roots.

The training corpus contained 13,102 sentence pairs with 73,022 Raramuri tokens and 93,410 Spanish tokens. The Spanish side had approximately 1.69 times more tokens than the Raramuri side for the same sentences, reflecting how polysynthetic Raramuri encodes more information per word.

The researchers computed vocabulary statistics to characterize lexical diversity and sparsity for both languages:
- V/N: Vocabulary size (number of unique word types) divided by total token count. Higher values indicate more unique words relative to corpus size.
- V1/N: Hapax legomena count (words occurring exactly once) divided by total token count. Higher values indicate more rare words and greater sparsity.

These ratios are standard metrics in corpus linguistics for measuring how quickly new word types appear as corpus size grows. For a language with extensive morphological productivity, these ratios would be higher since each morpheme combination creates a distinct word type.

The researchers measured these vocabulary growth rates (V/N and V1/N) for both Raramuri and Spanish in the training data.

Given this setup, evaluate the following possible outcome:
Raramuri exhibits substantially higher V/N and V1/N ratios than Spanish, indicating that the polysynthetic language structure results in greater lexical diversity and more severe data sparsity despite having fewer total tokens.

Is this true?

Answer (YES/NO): YES